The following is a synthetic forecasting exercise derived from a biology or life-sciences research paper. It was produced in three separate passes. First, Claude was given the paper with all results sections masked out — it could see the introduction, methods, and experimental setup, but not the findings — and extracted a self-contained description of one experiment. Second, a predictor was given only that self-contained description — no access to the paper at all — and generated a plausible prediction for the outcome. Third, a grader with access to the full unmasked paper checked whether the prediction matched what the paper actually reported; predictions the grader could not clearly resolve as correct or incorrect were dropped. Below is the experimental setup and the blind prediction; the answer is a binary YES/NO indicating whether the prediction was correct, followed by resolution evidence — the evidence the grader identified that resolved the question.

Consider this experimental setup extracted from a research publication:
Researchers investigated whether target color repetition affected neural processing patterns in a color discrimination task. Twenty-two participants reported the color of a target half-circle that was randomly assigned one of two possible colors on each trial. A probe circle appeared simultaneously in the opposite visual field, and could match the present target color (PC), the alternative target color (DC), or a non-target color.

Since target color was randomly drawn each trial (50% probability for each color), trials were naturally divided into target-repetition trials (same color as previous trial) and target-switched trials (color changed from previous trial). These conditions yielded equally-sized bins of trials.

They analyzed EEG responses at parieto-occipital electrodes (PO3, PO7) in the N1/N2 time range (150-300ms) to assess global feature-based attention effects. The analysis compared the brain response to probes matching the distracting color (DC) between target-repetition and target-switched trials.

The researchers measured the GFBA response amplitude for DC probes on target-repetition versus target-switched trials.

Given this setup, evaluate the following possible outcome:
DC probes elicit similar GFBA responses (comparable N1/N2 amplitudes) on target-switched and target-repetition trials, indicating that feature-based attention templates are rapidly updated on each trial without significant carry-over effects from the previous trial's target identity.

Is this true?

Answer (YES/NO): NO